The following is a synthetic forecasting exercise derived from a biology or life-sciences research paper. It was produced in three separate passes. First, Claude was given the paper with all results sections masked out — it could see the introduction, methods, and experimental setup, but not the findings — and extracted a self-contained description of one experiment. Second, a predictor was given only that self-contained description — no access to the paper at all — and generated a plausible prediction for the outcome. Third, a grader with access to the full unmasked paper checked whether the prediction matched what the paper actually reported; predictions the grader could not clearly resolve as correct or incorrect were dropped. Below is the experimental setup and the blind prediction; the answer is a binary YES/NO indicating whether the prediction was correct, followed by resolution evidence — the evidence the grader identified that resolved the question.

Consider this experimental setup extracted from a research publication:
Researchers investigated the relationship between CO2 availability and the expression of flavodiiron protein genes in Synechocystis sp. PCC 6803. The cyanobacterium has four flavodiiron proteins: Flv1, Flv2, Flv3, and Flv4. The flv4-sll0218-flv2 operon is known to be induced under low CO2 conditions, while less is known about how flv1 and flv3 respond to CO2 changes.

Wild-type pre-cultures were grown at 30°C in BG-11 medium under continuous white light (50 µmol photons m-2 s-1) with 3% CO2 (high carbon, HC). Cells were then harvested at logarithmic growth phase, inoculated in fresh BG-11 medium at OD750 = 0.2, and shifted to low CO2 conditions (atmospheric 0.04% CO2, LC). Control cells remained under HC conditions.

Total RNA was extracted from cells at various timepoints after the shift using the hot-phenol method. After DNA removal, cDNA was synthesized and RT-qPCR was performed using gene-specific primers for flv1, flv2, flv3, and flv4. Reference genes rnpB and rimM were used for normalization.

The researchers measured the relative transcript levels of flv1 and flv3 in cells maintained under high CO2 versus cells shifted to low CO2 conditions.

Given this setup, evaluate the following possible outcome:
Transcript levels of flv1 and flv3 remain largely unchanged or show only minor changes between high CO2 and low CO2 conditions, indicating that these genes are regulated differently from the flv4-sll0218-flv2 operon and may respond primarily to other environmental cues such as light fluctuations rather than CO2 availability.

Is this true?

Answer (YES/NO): NO